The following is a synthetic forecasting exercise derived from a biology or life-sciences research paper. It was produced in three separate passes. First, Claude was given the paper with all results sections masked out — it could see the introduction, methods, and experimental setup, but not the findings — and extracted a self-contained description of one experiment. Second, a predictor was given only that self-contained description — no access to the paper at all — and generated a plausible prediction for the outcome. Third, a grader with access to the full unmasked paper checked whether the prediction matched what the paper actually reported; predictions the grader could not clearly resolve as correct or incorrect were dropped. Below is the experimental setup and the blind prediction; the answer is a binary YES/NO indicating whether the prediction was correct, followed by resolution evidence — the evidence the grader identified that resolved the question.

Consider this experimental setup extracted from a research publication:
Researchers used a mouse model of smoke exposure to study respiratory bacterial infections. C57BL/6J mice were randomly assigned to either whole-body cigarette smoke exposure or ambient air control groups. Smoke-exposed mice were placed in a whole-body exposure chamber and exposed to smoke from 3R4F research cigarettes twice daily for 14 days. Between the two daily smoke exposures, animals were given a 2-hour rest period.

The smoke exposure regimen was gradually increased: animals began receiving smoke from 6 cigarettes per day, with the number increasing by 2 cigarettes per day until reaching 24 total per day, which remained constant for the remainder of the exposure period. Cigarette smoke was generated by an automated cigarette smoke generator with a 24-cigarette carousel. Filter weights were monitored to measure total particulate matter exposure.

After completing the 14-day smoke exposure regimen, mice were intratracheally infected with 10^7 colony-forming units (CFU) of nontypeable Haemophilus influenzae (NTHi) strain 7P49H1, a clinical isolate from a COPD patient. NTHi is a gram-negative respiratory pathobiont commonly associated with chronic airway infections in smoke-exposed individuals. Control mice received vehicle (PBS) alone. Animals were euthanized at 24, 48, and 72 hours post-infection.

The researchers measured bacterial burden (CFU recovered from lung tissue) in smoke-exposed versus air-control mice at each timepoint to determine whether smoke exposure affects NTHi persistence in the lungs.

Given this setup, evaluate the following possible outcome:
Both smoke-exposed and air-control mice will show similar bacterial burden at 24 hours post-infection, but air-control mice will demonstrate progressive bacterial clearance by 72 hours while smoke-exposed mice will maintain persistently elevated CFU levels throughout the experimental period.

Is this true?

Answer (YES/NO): NO